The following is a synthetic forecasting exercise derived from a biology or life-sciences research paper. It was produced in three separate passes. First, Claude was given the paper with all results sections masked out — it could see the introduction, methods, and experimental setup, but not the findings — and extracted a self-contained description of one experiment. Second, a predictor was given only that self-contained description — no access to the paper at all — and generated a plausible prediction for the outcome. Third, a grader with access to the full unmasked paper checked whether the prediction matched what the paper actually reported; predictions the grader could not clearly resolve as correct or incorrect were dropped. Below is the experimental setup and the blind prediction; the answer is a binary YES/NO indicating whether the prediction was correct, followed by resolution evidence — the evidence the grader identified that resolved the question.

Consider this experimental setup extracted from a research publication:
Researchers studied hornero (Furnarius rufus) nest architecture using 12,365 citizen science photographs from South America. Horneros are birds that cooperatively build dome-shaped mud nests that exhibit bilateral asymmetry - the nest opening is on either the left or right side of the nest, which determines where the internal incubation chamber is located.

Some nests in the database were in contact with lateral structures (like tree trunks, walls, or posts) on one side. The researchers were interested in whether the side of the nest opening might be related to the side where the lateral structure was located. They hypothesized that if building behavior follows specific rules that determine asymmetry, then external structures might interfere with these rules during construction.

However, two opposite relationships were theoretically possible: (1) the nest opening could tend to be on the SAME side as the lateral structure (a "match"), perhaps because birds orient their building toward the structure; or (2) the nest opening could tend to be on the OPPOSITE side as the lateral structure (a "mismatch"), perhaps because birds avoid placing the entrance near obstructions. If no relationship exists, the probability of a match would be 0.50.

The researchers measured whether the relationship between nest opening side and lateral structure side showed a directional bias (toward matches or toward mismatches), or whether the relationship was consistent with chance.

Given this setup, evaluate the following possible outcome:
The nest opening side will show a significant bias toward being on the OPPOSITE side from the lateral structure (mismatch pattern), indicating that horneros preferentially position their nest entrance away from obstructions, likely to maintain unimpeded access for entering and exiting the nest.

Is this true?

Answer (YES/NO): NO